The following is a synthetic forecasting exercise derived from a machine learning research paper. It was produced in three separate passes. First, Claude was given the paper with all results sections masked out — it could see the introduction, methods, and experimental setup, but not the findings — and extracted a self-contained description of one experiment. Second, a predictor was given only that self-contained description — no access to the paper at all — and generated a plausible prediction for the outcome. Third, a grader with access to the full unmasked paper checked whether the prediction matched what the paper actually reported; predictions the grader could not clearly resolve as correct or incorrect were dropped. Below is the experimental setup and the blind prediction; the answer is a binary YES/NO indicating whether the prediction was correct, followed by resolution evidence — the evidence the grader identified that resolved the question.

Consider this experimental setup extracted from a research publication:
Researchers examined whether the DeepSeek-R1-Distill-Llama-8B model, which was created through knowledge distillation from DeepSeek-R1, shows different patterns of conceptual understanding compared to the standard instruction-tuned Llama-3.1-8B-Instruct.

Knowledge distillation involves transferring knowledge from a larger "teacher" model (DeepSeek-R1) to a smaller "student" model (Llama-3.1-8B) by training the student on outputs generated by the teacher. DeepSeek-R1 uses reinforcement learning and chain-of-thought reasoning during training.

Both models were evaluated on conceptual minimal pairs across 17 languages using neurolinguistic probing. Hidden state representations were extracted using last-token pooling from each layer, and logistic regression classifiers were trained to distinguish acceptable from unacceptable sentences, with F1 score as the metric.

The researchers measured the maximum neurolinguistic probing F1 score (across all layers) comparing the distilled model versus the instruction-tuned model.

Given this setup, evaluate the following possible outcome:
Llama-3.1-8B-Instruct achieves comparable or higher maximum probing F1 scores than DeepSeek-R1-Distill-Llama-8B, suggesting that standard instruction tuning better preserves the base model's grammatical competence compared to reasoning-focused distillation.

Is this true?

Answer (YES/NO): NO